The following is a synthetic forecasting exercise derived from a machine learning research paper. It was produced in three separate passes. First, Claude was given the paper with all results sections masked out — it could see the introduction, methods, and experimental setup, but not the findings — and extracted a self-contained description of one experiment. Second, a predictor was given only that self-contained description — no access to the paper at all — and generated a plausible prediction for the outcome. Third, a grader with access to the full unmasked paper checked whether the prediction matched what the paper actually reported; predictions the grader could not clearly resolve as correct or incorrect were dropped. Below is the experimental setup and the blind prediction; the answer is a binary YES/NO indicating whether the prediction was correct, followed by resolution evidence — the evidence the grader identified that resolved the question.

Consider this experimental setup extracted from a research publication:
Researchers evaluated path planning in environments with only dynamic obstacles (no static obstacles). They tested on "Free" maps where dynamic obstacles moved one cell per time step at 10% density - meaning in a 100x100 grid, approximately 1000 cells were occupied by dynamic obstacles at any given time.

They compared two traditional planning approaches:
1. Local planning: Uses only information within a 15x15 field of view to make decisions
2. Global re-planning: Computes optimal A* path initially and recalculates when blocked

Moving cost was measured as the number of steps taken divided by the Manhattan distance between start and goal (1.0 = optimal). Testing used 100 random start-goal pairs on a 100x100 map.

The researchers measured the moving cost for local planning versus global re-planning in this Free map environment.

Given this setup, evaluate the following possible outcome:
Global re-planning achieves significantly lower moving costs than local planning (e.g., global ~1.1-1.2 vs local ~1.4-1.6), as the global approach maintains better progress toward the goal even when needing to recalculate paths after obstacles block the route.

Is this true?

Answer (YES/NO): NO